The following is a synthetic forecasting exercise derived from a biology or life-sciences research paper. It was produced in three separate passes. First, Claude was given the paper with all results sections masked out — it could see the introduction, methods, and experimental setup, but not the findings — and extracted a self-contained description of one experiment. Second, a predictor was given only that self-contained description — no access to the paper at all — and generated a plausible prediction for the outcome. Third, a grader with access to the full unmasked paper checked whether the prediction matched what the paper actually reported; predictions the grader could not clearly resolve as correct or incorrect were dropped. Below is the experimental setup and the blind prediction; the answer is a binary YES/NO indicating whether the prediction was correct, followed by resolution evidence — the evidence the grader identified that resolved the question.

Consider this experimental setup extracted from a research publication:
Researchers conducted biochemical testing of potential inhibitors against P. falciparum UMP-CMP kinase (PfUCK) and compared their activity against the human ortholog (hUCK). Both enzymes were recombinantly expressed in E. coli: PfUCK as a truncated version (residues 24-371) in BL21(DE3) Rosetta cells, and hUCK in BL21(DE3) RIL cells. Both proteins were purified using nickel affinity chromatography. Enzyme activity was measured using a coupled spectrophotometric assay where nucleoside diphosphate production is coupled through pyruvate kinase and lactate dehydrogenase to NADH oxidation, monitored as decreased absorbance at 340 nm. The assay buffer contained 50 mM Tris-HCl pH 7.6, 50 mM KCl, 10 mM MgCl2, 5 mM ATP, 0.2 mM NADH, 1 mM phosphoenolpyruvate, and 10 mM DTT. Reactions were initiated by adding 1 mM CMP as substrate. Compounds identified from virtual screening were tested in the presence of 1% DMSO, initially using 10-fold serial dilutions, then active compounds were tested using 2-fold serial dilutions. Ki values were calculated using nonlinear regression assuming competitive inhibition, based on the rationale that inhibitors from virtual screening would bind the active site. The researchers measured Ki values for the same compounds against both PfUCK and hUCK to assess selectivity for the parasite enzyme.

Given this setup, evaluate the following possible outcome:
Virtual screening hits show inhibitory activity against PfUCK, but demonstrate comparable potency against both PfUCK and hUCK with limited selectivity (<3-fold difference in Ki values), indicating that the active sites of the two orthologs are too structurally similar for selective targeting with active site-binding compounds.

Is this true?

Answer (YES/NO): NO